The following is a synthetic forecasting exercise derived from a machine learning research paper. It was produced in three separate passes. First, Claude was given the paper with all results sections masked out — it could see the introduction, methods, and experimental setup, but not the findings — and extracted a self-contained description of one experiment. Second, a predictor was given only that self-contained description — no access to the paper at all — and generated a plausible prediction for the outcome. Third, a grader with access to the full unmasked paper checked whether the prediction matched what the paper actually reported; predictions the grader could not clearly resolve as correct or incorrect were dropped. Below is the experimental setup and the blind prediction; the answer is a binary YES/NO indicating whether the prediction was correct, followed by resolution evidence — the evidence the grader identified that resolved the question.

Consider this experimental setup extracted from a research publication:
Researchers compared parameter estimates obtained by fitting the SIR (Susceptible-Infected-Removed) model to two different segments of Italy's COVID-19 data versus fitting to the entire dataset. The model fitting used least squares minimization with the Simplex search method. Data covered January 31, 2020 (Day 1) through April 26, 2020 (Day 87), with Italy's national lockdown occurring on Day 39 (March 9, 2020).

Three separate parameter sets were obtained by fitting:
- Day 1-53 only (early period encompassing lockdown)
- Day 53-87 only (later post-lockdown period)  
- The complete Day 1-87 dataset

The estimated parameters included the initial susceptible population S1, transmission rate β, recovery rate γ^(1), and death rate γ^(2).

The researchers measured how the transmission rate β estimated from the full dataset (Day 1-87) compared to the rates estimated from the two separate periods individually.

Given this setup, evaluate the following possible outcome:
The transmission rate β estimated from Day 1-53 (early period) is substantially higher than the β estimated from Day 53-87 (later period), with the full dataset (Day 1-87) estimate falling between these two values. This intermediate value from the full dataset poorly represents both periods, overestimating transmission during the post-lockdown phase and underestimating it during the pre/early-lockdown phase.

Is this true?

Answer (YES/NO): YES